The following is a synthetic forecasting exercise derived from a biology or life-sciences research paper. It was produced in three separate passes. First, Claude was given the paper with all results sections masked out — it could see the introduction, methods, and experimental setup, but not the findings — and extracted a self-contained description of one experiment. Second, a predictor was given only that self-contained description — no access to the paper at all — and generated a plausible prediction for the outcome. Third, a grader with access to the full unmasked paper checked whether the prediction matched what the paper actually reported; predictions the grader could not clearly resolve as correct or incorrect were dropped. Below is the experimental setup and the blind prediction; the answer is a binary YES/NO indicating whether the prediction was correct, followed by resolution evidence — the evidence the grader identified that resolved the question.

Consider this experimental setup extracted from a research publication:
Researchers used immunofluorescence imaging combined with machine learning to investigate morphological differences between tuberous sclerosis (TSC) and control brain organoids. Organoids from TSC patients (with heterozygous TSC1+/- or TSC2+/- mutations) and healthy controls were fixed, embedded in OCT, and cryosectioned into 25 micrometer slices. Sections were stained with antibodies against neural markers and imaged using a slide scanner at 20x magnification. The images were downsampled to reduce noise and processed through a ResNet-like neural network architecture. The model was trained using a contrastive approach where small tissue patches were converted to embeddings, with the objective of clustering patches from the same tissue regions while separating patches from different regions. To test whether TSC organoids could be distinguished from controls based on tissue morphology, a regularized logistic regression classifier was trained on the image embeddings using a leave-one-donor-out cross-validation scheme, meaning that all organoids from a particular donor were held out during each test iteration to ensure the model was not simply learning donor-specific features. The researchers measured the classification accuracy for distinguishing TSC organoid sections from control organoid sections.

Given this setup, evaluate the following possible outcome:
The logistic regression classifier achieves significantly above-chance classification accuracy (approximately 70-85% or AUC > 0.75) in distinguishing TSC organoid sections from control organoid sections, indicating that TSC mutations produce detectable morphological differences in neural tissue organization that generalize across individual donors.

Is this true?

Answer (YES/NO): YES